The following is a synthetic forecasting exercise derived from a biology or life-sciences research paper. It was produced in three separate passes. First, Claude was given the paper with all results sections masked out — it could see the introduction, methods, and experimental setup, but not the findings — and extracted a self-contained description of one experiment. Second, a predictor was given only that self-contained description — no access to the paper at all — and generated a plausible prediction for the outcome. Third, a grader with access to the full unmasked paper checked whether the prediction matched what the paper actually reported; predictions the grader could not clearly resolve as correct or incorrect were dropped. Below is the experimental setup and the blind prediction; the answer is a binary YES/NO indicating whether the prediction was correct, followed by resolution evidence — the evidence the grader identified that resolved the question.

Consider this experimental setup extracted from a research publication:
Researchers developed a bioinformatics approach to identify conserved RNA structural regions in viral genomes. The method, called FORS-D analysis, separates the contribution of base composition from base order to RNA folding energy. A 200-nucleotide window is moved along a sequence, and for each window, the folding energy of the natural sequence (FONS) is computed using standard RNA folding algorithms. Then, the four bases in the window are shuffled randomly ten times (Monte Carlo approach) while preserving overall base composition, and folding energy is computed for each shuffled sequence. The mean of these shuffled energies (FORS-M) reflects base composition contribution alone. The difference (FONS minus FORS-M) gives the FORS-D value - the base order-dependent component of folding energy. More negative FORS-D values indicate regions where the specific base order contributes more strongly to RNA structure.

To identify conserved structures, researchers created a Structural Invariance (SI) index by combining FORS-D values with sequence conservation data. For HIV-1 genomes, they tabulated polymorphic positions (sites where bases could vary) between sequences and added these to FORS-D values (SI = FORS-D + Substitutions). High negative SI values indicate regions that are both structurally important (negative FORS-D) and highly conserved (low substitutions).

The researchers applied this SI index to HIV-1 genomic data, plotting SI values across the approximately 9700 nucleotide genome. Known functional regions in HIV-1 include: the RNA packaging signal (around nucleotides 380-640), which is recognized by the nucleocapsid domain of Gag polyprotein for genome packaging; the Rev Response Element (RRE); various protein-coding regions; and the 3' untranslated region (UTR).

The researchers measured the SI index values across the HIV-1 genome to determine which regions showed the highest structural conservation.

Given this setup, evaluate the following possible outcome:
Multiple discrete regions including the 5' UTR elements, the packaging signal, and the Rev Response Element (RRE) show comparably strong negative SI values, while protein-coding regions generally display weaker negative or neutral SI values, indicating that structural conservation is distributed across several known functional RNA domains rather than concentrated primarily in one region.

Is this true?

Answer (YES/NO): NO